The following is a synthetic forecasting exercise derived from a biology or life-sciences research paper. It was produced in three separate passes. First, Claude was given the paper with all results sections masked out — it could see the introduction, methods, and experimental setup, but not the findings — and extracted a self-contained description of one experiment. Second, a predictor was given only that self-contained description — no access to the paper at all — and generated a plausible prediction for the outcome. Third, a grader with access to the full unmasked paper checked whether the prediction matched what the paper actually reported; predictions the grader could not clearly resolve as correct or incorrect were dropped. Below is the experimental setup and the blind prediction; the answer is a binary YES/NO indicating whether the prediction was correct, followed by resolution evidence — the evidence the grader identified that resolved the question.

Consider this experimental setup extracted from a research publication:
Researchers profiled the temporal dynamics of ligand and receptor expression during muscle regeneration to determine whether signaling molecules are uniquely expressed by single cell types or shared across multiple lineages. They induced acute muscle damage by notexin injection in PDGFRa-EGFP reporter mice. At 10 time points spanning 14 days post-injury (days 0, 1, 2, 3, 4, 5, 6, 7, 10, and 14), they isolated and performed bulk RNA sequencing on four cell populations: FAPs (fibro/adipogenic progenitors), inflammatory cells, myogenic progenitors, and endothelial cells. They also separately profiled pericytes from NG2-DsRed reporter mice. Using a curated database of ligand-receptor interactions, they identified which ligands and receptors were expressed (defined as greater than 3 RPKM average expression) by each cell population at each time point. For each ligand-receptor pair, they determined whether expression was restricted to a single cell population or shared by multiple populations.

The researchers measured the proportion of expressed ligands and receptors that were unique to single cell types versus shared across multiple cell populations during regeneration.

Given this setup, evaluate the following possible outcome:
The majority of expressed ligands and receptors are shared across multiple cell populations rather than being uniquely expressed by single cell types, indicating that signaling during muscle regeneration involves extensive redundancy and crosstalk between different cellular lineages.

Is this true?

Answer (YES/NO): YES